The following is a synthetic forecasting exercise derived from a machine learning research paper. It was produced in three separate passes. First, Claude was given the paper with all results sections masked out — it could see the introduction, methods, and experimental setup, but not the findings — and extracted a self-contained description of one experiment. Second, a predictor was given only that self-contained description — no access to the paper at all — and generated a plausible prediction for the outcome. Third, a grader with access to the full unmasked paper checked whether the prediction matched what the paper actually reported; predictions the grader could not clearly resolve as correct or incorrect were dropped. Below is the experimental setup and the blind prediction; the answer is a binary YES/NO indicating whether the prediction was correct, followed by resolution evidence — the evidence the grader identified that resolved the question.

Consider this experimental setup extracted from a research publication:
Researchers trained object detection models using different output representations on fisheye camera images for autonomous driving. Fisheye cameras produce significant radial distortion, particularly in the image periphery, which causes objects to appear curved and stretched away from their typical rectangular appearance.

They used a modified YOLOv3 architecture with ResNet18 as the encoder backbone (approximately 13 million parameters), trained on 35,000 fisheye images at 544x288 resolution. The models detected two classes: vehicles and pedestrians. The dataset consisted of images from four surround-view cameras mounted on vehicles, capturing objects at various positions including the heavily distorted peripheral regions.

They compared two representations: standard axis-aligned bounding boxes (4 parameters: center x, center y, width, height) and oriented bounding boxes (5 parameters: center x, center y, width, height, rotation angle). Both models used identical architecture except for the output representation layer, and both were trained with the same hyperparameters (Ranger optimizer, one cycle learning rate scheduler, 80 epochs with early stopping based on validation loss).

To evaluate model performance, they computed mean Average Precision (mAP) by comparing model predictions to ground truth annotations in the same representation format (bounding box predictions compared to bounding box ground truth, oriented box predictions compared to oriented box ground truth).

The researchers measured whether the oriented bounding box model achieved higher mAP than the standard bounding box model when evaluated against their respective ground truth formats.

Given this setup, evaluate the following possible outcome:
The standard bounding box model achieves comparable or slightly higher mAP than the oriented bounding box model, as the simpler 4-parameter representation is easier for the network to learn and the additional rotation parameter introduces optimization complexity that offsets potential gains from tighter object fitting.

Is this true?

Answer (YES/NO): YES